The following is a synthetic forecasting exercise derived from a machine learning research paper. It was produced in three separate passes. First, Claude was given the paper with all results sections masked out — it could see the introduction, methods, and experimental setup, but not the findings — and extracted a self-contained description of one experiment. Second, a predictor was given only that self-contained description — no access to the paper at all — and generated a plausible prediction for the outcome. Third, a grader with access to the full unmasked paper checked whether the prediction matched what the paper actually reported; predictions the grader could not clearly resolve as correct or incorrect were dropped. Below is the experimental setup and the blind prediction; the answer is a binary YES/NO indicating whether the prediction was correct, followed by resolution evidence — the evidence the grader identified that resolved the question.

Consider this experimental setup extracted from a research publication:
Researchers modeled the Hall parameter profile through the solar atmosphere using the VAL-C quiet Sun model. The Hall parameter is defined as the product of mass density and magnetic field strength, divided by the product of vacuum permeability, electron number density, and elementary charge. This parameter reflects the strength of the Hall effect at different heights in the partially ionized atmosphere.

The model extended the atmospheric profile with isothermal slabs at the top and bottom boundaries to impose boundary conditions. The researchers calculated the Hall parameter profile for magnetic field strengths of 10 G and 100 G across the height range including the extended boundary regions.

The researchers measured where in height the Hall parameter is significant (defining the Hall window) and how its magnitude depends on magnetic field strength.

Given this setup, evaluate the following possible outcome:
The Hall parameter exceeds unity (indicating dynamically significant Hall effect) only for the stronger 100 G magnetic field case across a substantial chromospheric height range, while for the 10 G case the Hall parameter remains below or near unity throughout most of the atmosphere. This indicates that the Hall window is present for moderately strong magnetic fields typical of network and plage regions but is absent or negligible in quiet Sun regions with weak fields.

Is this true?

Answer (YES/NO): NO